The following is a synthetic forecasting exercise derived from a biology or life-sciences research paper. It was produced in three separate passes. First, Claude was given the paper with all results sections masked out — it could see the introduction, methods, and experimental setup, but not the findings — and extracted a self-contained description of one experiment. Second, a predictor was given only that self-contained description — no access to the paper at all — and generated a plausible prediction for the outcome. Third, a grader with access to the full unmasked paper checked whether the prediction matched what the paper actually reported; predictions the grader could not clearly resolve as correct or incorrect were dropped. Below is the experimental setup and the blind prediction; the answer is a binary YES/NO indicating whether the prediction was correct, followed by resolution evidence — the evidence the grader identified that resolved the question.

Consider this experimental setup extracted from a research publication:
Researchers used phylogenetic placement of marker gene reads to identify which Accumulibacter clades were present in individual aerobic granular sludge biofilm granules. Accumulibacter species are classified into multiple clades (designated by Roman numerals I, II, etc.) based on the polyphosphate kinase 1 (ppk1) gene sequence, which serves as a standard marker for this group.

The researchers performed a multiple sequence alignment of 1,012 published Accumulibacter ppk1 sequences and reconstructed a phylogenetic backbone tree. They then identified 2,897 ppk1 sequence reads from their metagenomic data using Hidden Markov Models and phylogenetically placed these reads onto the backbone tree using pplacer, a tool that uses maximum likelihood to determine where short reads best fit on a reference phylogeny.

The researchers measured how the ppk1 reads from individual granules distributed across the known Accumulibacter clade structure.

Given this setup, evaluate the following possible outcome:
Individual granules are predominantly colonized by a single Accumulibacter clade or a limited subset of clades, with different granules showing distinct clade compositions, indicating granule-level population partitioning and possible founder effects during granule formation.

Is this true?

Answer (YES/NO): YES